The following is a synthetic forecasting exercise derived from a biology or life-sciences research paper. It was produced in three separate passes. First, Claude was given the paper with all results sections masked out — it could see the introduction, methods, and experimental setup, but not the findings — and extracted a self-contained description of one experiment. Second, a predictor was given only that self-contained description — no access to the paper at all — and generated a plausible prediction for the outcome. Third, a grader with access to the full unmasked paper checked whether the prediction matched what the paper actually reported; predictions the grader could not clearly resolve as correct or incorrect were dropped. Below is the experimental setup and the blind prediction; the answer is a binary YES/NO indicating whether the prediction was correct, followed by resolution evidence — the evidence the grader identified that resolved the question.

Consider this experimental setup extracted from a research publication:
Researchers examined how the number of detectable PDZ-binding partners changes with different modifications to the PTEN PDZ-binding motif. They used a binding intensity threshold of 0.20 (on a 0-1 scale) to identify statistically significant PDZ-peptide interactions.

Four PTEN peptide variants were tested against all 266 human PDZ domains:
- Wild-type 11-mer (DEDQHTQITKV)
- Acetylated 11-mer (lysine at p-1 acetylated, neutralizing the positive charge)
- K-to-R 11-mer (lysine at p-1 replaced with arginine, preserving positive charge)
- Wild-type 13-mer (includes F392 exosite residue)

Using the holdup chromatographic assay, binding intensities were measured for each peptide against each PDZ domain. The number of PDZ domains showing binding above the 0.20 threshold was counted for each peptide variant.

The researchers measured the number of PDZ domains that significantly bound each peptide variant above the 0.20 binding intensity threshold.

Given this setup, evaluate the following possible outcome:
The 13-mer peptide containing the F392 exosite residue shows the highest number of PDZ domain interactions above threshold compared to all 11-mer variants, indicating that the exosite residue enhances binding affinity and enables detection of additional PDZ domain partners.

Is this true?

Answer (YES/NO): NO